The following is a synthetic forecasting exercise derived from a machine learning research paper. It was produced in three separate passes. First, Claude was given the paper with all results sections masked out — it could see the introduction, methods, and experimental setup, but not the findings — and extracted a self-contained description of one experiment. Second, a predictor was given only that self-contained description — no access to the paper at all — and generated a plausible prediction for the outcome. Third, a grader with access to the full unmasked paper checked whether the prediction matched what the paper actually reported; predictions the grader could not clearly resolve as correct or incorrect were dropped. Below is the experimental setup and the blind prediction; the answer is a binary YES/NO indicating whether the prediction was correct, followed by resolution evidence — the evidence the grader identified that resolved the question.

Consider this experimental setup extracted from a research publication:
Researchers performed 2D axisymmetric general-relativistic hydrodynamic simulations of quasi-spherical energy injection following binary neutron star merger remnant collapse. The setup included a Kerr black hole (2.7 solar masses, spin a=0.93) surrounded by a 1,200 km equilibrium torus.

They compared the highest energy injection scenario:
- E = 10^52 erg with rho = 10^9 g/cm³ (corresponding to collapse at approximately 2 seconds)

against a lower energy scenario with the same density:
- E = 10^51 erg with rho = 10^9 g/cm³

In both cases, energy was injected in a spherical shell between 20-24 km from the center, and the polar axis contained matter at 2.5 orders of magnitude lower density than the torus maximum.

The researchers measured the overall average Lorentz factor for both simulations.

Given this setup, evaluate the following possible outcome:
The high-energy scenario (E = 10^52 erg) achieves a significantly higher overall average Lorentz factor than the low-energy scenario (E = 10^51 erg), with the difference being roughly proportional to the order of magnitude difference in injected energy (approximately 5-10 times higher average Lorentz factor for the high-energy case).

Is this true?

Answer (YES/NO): NO